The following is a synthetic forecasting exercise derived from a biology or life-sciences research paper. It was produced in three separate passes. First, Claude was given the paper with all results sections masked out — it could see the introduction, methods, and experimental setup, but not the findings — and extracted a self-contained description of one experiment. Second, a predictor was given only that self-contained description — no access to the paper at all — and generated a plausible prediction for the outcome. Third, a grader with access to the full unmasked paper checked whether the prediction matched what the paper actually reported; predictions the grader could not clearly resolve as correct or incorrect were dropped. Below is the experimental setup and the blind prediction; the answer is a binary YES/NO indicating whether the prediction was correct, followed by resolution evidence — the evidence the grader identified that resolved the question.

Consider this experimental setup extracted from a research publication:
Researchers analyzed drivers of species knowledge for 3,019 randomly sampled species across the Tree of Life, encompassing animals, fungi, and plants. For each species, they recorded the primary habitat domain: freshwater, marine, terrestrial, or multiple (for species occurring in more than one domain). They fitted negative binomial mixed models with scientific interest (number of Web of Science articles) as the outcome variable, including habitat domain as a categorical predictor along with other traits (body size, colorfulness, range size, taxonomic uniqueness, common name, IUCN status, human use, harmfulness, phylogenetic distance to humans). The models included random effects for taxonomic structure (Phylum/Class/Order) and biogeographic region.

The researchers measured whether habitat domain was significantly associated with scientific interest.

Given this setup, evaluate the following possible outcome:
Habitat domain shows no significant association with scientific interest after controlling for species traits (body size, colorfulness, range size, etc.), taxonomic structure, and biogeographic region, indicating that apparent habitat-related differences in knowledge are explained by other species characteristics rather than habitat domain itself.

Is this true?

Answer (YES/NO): YES